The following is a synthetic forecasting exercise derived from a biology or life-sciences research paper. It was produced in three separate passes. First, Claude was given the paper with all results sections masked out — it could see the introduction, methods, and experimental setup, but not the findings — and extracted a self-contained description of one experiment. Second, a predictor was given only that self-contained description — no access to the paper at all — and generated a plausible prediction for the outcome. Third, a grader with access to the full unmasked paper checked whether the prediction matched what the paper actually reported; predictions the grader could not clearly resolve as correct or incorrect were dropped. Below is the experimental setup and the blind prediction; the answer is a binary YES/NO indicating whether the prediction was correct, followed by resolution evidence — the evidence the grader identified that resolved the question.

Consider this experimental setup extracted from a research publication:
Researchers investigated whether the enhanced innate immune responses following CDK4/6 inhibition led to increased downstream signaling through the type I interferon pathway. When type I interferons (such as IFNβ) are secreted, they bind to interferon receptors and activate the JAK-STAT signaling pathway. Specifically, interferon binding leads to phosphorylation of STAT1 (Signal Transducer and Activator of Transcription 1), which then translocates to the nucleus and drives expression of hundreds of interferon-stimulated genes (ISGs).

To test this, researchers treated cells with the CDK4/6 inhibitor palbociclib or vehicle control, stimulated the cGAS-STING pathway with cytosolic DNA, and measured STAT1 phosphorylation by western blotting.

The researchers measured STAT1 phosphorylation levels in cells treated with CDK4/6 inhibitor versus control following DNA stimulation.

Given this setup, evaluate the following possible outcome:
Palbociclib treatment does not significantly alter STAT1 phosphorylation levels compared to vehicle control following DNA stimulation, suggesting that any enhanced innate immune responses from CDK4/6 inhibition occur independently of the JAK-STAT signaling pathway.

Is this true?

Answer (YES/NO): NO